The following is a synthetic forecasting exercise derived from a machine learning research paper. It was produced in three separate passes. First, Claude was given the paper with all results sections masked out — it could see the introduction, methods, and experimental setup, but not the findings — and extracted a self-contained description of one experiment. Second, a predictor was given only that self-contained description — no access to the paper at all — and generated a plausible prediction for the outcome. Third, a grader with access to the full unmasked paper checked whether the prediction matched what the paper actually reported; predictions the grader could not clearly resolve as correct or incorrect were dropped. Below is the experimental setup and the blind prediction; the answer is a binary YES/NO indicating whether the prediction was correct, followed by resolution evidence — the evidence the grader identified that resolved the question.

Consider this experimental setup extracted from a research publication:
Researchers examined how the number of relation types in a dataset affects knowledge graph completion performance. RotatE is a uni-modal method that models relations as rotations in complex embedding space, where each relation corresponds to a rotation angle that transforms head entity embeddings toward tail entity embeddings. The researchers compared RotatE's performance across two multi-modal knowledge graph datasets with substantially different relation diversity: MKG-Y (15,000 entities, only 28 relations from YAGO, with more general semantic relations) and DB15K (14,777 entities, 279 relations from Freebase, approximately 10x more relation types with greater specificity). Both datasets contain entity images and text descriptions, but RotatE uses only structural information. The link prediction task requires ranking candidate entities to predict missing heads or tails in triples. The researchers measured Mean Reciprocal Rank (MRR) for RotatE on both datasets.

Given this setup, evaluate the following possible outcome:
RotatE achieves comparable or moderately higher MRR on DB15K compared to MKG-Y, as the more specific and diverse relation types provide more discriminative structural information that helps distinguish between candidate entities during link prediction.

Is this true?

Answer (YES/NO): NO